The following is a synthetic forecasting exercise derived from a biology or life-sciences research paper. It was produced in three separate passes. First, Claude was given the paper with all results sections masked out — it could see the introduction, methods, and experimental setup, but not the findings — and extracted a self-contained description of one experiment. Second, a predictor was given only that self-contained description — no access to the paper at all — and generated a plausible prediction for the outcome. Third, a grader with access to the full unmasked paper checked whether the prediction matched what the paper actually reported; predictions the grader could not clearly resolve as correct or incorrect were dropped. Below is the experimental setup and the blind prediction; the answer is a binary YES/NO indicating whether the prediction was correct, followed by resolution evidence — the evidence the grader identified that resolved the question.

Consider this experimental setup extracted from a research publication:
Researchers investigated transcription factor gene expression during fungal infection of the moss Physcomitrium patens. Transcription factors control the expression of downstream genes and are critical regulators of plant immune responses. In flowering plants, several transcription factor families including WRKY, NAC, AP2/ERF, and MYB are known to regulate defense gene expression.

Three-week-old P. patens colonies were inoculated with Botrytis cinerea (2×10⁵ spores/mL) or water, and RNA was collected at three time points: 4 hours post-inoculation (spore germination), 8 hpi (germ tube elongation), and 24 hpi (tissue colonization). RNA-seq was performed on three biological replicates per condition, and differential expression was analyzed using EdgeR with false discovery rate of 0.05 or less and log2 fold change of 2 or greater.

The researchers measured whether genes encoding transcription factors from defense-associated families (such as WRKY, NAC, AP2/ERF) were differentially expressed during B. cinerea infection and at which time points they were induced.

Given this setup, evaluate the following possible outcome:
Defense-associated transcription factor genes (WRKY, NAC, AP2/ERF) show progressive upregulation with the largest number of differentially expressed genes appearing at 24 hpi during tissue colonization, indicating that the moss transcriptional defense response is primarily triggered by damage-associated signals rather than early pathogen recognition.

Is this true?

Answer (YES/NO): NO